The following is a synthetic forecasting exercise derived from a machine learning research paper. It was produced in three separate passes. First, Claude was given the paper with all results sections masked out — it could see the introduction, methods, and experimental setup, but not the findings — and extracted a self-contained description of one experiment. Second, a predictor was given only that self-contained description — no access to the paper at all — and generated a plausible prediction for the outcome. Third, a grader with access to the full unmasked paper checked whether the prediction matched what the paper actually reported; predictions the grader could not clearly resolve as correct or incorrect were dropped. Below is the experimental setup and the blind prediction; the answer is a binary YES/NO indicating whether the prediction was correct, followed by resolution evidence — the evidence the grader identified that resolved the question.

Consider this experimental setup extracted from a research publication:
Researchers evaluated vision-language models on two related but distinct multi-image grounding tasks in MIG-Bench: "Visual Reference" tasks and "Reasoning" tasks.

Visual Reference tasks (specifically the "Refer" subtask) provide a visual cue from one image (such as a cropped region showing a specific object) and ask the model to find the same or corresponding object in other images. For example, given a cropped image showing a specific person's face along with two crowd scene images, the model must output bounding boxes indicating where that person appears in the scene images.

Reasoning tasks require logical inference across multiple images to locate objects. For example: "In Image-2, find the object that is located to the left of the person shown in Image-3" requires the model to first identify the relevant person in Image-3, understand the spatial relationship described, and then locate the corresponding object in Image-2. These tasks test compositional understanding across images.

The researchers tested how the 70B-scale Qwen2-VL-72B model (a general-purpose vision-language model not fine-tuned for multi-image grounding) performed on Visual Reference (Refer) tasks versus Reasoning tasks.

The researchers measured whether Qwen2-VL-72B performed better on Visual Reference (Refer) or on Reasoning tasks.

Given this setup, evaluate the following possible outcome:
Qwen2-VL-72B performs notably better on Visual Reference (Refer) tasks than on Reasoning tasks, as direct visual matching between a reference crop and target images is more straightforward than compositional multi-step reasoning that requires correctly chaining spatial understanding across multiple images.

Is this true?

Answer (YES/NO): NO